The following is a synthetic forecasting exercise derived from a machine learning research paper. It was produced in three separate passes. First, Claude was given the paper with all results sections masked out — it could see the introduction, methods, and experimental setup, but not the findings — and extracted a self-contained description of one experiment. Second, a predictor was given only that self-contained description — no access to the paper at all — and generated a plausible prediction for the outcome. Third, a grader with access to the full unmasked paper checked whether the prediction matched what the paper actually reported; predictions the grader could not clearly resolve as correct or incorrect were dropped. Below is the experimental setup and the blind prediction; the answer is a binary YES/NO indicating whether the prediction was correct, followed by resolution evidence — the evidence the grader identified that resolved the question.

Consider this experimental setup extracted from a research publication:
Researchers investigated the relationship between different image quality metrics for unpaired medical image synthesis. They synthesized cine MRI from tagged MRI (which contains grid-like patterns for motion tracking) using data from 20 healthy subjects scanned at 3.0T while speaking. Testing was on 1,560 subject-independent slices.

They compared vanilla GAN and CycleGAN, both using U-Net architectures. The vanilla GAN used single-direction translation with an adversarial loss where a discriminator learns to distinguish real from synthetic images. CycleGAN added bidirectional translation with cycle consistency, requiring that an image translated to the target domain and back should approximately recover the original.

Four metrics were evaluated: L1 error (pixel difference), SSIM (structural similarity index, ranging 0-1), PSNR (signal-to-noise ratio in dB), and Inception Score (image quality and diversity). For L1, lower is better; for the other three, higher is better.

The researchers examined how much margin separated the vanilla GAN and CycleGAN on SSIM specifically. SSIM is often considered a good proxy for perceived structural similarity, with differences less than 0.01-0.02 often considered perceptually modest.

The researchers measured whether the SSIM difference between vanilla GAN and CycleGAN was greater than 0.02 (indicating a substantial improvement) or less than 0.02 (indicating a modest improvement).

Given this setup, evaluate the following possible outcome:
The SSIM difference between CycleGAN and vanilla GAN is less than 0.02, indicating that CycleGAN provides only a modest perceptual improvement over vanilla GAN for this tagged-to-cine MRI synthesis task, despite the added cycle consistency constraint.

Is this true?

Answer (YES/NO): YES